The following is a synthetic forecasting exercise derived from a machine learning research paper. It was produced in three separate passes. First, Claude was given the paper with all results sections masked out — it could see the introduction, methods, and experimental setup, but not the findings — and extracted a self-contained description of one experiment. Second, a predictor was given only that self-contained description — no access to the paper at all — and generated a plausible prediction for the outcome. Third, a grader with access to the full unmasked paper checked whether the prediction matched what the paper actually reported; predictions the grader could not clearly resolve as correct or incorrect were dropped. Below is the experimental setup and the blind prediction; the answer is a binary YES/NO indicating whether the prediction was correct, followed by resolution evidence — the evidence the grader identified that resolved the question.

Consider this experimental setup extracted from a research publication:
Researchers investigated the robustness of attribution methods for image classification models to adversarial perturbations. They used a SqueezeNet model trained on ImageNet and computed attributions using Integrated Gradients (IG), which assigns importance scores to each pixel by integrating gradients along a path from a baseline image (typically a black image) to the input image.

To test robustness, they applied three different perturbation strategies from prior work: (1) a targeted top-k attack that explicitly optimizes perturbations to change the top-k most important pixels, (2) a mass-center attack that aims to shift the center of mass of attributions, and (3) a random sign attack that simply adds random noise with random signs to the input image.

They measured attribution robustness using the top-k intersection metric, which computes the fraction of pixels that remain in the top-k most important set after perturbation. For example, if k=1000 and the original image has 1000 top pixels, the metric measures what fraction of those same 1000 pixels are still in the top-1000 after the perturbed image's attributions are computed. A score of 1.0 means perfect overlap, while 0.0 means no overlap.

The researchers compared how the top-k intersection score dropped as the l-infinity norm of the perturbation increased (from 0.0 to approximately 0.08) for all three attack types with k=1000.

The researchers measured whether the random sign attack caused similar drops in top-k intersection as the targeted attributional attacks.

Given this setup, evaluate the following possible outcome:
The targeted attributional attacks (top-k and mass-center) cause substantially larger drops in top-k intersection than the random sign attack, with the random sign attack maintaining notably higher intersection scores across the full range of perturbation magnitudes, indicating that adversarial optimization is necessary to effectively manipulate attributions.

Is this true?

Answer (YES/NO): NO